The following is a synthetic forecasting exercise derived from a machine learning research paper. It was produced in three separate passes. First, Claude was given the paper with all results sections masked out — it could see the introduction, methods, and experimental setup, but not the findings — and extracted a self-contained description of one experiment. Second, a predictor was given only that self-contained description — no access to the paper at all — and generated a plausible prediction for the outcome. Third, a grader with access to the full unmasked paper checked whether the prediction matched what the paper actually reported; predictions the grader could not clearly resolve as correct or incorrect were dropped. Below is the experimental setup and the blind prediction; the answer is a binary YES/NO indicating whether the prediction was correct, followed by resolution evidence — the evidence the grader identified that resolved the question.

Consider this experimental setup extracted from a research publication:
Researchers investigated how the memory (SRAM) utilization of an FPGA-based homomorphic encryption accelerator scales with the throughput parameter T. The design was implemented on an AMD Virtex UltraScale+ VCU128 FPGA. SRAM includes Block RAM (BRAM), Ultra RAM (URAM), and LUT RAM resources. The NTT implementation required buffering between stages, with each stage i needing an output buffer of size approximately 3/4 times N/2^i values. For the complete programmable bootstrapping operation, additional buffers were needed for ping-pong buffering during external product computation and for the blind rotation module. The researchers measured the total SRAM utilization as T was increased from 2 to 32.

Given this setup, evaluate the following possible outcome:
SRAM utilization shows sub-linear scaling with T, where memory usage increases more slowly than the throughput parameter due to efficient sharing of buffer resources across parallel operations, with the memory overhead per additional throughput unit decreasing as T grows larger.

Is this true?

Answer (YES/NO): YES